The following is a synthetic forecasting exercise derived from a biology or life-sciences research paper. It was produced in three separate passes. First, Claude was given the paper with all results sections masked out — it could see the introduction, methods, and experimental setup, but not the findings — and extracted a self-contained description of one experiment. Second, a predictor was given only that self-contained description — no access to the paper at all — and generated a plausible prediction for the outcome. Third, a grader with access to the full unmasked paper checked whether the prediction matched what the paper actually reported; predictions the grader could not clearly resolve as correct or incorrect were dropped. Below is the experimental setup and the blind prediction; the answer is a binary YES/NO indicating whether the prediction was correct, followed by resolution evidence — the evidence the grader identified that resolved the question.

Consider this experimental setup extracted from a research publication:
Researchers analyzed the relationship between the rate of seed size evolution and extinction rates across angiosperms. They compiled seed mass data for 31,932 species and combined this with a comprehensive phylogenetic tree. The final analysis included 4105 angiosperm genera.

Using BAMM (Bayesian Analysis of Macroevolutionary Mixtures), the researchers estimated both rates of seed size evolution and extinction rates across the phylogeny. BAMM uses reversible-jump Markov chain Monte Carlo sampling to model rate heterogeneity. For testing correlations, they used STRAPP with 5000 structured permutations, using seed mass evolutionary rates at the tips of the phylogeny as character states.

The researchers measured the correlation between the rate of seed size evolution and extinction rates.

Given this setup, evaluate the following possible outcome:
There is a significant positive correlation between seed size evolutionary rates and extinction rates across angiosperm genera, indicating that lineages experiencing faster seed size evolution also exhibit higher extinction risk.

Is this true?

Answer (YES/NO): YES